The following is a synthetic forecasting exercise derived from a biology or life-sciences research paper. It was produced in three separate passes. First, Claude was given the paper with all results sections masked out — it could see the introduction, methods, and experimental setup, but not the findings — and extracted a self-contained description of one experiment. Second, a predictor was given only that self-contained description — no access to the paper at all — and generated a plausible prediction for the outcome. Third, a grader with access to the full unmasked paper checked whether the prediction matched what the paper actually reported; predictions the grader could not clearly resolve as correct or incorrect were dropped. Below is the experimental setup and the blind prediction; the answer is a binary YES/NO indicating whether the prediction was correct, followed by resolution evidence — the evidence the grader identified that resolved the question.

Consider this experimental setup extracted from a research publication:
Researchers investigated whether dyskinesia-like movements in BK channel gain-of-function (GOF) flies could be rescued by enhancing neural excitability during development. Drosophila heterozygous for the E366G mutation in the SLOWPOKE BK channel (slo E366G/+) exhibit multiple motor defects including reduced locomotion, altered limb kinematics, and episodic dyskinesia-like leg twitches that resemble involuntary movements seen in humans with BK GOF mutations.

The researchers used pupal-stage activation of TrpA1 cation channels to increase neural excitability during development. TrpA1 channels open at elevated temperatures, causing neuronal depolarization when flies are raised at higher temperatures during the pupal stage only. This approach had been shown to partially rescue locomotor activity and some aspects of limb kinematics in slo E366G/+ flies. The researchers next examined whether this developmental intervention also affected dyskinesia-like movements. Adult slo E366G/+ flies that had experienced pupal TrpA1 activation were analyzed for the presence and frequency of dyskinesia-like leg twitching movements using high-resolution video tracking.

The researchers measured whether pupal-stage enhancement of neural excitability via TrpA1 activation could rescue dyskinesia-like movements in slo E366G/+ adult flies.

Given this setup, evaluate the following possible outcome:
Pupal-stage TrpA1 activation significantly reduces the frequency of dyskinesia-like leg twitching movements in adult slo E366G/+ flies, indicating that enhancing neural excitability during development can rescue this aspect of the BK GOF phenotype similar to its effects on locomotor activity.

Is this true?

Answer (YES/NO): NO